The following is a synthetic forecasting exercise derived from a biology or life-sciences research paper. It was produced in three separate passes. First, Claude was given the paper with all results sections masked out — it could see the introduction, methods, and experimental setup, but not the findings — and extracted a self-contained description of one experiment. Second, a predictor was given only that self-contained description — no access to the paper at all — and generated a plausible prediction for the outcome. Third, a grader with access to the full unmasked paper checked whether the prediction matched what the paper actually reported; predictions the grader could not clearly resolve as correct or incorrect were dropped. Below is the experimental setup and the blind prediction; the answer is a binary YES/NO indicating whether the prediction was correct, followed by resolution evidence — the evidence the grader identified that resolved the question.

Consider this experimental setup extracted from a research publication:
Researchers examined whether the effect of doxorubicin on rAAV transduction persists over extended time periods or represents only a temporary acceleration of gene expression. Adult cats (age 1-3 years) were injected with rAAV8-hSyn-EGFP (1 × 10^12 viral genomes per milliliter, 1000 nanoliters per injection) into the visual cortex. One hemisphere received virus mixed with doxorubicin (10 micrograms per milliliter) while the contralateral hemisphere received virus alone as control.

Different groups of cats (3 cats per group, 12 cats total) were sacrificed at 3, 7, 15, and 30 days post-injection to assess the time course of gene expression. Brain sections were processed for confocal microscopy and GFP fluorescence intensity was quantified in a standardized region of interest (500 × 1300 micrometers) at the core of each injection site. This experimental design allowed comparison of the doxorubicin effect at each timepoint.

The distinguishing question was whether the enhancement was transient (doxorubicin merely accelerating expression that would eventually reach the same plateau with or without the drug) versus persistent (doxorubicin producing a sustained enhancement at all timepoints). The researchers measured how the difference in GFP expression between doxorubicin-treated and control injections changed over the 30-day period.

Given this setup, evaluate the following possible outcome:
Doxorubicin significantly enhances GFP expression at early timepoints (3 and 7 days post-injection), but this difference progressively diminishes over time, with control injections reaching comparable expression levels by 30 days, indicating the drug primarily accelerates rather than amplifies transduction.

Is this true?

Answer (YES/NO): NO